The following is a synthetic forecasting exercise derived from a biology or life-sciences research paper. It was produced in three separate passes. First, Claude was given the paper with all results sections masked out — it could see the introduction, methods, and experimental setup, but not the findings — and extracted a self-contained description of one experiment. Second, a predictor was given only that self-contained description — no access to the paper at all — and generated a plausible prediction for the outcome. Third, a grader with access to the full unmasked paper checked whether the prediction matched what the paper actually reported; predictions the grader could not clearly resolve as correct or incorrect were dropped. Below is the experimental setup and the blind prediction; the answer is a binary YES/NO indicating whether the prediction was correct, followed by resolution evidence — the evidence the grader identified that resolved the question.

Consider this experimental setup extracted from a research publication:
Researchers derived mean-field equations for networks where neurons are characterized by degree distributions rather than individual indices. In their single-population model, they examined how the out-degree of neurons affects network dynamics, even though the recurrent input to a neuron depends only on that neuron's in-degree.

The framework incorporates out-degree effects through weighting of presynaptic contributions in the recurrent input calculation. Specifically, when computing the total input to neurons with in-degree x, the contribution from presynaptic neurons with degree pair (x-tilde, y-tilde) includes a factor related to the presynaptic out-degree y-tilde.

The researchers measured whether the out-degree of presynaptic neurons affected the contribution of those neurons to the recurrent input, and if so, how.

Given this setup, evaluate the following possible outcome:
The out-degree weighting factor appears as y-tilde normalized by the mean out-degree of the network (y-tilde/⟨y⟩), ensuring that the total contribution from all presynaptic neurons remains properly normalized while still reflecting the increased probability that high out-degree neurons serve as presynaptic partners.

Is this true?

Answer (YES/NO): YES